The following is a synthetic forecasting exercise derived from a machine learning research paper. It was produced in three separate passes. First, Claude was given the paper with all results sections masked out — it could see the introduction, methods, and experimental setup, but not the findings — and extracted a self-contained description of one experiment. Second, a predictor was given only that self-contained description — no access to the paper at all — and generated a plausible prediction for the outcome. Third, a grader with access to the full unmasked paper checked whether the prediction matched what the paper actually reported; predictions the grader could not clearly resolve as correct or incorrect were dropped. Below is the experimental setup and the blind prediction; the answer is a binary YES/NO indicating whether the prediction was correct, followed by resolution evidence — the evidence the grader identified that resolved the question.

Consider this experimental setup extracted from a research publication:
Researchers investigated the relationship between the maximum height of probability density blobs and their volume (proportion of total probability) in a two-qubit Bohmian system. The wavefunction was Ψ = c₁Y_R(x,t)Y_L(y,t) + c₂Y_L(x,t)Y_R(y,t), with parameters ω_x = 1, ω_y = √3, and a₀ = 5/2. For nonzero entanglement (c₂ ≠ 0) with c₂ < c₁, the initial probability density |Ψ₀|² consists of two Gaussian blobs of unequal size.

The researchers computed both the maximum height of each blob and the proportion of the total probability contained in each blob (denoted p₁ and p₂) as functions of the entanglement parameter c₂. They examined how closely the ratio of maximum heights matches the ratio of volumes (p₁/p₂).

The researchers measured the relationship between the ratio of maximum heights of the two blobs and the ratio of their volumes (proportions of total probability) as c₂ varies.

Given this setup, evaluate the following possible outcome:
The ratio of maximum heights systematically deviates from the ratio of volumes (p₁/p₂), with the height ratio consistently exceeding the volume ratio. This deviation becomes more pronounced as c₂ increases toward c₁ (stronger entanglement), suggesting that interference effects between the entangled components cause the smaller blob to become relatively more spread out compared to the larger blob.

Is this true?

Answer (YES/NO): NO